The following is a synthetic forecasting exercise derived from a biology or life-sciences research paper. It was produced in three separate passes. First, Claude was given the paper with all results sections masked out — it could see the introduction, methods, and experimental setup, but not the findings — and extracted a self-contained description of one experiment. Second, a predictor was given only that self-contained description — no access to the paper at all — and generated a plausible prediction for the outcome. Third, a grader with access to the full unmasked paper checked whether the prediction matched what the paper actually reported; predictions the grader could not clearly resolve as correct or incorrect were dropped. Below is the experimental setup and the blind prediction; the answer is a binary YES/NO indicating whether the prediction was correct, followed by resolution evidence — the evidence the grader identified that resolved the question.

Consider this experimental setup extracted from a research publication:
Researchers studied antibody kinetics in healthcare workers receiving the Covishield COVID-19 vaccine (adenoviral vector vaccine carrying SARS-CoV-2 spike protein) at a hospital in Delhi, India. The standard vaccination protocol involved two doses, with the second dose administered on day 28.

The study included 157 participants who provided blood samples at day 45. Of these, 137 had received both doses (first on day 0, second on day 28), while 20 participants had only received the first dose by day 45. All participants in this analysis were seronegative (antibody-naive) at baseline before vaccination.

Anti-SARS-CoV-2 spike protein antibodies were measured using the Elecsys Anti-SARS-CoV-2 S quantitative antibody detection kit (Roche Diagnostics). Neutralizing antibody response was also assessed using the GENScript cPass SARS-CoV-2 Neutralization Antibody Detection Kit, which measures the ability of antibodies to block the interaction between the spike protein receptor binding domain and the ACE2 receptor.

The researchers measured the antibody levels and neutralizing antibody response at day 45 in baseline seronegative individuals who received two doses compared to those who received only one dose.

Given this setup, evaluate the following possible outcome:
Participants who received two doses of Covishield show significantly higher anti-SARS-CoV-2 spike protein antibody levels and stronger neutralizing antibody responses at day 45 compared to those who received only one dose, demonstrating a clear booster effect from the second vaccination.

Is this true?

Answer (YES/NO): YES